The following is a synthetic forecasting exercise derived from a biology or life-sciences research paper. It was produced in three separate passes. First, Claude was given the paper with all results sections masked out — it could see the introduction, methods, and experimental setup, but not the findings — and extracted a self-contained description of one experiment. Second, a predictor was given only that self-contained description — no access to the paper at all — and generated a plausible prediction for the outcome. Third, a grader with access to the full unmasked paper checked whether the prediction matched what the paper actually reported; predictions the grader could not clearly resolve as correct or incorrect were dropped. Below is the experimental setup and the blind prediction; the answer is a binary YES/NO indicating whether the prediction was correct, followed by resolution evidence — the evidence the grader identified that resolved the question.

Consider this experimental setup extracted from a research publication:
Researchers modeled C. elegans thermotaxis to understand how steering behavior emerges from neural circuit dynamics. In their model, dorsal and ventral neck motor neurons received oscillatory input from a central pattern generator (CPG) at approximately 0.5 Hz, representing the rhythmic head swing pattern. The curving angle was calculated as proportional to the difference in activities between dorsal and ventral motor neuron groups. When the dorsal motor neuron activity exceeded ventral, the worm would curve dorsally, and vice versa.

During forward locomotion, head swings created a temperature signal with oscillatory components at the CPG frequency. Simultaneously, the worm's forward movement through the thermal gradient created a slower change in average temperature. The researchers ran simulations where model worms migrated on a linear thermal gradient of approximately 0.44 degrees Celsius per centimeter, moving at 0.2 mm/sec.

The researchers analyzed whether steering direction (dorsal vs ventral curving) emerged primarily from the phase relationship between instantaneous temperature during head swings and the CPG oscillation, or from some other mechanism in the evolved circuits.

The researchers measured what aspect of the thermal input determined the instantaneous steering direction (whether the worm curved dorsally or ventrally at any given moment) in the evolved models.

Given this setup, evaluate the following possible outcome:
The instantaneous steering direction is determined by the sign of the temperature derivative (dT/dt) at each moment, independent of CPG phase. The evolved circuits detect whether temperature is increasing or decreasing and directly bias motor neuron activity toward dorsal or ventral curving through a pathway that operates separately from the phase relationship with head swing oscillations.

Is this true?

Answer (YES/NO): NO